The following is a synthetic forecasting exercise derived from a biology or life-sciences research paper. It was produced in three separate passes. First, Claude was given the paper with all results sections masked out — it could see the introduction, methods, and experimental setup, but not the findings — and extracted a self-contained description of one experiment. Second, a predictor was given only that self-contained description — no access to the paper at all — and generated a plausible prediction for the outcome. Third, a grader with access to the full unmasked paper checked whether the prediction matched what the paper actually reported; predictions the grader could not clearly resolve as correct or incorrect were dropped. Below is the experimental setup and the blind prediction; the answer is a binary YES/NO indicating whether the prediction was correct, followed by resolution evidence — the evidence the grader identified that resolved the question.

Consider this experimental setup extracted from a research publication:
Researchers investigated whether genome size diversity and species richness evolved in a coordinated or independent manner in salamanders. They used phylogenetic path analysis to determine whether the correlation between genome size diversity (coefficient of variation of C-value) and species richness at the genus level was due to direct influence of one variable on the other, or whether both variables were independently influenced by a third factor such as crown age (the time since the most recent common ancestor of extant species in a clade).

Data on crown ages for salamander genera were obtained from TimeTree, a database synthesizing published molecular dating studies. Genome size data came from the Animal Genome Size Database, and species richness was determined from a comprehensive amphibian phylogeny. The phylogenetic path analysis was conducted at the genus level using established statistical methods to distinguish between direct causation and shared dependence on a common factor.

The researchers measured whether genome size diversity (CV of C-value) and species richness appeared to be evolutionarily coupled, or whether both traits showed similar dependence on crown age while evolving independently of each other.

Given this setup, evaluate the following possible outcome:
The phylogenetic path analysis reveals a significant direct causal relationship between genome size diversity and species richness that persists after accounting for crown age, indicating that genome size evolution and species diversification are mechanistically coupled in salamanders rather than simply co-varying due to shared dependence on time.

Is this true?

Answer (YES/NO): NO